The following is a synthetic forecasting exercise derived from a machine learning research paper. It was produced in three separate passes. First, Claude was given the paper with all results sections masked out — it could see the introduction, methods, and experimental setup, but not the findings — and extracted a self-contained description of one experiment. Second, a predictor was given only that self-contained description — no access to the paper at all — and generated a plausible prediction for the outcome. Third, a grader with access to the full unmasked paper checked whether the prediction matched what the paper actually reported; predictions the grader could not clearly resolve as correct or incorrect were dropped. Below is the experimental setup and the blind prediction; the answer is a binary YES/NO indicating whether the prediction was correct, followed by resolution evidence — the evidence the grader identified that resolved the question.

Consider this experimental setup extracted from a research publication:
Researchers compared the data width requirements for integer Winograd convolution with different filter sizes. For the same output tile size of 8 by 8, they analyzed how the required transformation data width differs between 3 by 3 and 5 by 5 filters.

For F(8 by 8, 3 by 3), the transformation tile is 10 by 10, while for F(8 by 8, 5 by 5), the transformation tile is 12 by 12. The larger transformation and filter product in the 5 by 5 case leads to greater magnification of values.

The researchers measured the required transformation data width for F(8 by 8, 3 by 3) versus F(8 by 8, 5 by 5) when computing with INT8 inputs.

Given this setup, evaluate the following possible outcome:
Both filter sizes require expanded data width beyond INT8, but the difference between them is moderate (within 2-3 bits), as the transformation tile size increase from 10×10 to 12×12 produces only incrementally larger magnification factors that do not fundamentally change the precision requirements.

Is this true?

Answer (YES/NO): NO